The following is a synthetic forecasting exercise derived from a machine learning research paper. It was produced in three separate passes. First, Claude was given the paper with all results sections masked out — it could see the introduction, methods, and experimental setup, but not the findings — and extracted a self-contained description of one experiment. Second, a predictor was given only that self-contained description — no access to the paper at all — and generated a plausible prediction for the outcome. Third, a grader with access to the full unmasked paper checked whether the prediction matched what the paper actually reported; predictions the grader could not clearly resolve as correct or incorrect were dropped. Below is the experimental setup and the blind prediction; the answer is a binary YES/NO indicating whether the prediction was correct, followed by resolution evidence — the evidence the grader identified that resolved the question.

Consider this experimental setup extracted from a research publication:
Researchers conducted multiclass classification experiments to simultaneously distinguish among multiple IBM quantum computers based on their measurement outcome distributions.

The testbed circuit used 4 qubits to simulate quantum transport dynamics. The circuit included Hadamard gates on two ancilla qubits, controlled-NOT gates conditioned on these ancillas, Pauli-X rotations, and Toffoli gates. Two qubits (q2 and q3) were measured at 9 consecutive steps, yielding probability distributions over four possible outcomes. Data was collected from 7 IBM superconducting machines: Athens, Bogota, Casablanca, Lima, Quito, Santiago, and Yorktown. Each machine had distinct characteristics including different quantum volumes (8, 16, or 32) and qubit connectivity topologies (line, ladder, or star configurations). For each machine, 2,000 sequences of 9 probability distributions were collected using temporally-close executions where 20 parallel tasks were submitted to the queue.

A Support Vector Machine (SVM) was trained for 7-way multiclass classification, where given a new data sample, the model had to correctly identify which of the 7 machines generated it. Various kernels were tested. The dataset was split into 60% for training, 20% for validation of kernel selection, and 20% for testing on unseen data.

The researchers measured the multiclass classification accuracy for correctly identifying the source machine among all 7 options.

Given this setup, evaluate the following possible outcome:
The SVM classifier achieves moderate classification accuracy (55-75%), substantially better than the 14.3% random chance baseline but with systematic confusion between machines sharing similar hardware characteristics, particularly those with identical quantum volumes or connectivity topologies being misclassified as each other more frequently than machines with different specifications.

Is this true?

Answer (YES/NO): NO